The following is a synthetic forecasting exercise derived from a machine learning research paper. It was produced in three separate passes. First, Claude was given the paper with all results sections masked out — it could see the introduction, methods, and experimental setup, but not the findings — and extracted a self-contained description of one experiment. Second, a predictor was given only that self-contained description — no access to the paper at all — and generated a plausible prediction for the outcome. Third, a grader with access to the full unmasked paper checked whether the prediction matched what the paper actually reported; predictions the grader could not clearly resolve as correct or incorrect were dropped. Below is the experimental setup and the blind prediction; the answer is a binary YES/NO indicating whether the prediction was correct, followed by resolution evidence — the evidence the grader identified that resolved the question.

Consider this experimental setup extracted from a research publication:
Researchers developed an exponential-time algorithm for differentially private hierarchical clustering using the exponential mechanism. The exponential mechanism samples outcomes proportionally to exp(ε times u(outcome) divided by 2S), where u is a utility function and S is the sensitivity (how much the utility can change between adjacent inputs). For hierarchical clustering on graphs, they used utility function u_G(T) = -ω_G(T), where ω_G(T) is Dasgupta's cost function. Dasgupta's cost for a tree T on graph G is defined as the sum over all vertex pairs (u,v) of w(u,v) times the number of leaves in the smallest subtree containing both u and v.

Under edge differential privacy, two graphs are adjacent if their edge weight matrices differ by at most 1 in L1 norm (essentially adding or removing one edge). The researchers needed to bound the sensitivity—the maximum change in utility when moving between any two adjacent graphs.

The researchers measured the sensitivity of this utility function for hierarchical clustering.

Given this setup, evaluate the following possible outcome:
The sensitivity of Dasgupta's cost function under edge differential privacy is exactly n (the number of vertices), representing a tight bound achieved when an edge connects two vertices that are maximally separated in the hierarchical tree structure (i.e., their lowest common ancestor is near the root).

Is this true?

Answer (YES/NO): NO